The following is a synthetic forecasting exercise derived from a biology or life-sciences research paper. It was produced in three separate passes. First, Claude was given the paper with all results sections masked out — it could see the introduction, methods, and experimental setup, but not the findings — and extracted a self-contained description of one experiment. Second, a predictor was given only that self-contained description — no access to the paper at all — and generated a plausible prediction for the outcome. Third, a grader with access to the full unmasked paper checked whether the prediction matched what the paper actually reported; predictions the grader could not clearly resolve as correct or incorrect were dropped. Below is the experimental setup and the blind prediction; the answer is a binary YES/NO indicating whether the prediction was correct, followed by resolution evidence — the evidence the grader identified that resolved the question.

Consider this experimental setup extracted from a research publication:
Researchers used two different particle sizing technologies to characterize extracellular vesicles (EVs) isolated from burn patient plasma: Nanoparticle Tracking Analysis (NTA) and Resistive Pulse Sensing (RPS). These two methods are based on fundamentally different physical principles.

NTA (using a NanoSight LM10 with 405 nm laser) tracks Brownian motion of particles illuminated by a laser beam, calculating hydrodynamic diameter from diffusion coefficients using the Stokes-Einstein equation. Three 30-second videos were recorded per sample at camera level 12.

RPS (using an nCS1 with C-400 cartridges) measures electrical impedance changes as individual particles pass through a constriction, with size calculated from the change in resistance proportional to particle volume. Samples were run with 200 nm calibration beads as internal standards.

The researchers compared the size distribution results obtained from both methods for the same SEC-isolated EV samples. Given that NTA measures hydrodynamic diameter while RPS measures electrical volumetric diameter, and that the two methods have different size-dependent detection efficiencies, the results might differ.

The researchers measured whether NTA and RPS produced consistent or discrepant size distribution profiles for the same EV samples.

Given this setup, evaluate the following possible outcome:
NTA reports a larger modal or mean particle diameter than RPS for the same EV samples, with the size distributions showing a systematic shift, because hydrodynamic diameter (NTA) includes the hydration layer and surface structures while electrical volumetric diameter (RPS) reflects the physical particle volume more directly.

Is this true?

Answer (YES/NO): YES